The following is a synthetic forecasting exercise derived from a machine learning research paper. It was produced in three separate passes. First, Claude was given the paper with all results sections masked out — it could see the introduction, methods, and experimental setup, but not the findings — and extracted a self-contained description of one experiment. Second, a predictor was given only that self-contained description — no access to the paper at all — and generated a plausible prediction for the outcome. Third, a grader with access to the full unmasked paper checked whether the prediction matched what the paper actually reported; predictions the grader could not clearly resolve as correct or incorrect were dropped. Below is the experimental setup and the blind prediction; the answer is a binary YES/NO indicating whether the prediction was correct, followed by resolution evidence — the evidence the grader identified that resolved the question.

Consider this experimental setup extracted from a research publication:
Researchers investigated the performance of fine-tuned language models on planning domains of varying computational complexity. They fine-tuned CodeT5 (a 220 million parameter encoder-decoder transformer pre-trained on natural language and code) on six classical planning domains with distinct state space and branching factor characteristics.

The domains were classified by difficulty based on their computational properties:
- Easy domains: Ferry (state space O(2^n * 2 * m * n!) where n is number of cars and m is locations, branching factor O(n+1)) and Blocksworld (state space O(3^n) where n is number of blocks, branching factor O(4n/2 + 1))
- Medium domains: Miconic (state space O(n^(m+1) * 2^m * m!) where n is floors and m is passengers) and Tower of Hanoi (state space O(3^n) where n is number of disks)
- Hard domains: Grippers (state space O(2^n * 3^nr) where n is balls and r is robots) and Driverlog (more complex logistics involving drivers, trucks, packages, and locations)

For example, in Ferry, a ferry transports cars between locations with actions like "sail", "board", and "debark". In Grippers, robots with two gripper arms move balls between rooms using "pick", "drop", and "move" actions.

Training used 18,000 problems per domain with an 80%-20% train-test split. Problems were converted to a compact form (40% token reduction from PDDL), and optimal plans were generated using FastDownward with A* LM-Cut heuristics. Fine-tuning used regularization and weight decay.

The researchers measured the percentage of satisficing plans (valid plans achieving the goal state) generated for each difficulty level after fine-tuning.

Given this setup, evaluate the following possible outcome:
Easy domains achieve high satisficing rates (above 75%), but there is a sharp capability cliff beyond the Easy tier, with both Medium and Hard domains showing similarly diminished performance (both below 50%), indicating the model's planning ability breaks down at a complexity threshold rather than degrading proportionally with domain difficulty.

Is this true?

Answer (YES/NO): NO